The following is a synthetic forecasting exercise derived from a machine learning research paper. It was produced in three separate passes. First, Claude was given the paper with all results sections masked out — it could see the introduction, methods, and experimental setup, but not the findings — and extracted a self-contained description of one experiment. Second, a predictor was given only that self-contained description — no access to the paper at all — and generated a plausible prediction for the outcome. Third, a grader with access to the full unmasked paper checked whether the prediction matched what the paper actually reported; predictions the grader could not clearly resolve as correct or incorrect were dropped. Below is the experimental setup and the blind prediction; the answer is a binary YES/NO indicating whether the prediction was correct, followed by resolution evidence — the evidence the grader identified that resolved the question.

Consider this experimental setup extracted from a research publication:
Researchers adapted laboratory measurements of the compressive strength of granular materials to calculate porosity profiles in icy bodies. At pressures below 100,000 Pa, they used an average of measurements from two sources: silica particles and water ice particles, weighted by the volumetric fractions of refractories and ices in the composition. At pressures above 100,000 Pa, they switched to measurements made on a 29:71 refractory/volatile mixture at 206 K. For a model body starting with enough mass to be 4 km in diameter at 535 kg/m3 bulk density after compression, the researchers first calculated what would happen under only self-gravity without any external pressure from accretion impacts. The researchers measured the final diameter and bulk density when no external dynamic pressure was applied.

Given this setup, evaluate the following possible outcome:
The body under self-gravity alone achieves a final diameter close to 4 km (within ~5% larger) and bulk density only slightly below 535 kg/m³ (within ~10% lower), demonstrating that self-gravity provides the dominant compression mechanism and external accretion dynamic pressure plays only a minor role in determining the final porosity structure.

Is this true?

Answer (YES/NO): NO